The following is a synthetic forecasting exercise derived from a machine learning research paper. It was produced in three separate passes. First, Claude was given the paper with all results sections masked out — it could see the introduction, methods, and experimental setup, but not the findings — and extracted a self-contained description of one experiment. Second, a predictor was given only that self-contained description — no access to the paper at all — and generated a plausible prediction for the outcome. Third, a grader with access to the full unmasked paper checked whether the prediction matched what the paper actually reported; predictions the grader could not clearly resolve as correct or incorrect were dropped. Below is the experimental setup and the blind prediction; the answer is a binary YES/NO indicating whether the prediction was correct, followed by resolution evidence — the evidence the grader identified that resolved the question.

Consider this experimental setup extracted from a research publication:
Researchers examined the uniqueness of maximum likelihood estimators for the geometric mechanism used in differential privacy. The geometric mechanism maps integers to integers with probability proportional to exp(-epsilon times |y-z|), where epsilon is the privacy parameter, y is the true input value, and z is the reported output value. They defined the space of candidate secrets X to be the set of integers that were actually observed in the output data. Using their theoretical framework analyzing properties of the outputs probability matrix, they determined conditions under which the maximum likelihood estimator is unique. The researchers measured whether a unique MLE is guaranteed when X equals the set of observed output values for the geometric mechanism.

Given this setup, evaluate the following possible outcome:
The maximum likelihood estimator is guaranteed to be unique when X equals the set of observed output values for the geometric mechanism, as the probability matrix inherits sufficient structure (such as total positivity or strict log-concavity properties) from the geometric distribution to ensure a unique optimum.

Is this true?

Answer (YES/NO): NO